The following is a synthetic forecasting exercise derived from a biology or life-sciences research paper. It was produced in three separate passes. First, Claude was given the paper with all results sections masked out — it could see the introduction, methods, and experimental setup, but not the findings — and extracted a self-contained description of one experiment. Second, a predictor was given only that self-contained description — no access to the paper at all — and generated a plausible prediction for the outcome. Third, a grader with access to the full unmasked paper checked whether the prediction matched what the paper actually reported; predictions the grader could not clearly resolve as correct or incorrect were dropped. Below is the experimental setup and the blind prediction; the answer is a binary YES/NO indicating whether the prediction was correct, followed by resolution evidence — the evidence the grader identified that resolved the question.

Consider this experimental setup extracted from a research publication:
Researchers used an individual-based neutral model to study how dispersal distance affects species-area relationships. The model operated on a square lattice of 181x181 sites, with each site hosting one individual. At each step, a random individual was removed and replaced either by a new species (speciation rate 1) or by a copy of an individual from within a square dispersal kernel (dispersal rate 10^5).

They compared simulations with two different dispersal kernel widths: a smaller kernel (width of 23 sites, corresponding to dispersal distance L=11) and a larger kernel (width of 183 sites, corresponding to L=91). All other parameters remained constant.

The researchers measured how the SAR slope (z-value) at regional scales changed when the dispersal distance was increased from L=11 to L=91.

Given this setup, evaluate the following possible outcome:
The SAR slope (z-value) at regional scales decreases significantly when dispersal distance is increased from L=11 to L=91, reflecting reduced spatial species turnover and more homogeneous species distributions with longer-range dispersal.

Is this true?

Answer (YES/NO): NO